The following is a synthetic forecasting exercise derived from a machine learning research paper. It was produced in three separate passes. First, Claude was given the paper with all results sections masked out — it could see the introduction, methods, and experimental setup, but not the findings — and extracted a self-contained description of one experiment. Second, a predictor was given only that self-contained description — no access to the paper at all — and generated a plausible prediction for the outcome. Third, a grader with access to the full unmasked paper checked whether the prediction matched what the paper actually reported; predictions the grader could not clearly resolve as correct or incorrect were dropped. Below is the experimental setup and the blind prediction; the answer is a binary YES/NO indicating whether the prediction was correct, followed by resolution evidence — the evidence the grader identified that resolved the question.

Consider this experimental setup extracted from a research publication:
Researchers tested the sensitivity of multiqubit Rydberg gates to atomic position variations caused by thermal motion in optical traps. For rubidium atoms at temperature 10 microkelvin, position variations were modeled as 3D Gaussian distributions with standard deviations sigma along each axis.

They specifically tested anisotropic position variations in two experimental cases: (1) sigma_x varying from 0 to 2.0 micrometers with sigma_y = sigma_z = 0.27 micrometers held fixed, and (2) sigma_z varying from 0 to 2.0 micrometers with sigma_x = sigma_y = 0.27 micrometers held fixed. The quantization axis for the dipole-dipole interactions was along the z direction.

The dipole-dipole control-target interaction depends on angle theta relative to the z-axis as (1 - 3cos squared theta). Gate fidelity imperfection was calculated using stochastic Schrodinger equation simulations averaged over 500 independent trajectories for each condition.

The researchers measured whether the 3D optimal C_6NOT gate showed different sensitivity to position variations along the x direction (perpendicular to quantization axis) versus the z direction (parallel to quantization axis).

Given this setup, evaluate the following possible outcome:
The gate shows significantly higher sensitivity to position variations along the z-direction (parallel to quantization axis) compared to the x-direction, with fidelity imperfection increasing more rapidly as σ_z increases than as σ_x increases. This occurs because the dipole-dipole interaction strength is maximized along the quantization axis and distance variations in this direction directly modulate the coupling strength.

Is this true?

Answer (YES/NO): NO